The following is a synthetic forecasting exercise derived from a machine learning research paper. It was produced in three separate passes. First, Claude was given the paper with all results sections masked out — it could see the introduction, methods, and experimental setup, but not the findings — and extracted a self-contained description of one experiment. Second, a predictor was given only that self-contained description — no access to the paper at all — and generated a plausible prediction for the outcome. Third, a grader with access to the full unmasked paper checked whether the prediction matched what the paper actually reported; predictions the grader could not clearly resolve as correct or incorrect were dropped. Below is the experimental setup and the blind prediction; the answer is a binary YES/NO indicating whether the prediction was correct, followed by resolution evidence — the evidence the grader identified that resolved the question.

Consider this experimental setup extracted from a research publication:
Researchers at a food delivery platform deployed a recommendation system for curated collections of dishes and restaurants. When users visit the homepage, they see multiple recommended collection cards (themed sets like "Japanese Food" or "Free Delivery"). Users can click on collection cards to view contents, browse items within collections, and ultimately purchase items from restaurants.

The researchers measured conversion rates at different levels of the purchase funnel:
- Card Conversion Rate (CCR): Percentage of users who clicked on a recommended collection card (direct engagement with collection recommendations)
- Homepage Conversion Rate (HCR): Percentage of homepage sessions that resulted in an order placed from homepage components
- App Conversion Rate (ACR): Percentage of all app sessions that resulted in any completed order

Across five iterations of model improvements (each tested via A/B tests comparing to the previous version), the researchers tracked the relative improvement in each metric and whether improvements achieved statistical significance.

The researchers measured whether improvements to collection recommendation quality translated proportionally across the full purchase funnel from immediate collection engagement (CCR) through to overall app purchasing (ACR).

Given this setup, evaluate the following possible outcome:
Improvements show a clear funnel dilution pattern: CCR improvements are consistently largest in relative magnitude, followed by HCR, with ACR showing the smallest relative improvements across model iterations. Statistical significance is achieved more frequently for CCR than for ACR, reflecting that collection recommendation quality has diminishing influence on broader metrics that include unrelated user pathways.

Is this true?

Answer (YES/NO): YES